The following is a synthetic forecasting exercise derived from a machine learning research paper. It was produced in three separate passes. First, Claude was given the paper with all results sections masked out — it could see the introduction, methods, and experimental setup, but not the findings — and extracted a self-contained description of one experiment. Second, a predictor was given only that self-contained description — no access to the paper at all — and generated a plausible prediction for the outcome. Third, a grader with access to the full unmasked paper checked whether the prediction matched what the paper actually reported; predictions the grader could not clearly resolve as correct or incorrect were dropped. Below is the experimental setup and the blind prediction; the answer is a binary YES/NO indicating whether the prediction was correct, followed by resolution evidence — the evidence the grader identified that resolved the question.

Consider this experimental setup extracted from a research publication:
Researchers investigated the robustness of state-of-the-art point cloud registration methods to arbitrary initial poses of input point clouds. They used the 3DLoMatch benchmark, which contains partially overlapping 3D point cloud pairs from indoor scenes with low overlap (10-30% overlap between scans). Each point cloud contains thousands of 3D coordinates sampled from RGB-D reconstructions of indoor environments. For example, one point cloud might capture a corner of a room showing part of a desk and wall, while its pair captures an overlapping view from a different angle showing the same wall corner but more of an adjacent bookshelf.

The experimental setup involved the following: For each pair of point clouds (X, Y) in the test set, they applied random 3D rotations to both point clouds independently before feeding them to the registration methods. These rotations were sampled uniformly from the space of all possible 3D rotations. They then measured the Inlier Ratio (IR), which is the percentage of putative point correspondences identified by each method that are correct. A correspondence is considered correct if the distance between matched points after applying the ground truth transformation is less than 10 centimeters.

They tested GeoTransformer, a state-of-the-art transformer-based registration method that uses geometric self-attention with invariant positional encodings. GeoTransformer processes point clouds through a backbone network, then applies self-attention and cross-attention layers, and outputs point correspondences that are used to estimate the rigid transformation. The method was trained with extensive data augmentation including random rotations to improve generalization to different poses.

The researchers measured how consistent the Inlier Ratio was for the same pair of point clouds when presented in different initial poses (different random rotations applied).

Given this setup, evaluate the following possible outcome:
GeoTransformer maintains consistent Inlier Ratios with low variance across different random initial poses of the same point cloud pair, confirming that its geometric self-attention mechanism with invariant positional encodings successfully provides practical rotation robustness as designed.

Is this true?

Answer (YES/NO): NO